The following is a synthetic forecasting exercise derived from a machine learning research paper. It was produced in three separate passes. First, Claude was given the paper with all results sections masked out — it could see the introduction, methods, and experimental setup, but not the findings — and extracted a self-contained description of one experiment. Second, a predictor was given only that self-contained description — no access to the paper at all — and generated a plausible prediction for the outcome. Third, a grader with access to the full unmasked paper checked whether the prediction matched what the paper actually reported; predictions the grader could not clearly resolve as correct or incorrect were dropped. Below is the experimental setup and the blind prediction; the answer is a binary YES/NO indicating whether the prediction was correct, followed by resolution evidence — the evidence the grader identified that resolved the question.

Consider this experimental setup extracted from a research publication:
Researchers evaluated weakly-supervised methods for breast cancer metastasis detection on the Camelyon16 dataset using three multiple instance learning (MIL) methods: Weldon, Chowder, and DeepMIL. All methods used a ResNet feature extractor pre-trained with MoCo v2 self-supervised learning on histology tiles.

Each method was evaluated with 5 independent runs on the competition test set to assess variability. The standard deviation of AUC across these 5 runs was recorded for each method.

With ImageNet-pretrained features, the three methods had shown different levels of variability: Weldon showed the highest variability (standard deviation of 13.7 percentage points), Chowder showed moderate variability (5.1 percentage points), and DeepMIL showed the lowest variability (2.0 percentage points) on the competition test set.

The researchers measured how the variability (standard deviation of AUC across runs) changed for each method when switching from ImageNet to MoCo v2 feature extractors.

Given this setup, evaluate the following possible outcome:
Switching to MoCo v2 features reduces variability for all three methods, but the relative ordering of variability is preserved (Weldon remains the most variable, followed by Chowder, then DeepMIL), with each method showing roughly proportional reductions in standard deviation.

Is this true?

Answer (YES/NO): NO